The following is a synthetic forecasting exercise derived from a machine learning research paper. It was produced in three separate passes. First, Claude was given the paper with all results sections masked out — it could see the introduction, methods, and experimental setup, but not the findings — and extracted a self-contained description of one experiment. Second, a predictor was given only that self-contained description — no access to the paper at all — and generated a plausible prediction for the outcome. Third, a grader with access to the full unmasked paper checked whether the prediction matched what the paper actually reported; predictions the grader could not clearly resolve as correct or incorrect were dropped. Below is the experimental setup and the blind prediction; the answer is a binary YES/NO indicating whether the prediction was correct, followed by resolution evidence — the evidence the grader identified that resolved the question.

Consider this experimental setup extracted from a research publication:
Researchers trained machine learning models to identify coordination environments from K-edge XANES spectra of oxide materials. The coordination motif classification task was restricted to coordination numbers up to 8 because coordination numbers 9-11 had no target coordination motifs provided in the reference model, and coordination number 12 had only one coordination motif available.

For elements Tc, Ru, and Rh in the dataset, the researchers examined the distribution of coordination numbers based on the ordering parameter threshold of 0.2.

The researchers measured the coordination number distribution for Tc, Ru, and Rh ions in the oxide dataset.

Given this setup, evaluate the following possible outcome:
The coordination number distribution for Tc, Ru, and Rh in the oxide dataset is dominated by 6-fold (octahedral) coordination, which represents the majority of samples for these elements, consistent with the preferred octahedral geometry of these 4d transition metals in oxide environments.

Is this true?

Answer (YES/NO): YES